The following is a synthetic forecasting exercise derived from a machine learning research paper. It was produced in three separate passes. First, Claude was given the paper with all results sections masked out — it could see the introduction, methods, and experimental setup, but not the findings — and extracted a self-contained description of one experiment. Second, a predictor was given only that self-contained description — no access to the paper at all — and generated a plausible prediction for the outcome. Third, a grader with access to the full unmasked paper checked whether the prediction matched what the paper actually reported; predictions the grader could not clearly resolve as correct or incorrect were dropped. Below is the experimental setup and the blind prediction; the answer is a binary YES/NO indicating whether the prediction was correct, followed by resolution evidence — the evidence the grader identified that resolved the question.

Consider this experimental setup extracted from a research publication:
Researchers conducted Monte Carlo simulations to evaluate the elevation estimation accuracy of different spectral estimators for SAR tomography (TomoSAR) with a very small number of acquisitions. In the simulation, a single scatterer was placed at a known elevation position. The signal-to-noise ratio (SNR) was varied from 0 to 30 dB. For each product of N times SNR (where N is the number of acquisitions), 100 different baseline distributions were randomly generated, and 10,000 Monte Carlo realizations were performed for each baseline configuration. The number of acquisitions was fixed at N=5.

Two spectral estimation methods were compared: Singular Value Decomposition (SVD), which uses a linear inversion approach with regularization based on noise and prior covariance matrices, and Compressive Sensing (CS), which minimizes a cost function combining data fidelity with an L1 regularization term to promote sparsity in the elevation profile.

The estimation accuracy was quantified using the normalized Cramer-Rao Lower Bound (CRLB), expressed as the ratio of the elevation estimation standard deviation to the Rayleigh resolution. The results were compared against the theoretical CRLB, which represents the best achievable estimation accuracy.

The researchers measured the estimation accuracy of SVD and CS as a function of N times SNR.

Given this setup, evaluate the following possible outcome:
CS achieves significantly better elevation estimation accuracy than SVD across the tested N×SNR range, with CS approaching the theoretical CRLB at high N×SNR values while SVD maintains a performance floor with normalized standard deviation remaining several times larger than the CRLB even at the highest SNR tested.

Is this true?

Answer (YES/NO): NO